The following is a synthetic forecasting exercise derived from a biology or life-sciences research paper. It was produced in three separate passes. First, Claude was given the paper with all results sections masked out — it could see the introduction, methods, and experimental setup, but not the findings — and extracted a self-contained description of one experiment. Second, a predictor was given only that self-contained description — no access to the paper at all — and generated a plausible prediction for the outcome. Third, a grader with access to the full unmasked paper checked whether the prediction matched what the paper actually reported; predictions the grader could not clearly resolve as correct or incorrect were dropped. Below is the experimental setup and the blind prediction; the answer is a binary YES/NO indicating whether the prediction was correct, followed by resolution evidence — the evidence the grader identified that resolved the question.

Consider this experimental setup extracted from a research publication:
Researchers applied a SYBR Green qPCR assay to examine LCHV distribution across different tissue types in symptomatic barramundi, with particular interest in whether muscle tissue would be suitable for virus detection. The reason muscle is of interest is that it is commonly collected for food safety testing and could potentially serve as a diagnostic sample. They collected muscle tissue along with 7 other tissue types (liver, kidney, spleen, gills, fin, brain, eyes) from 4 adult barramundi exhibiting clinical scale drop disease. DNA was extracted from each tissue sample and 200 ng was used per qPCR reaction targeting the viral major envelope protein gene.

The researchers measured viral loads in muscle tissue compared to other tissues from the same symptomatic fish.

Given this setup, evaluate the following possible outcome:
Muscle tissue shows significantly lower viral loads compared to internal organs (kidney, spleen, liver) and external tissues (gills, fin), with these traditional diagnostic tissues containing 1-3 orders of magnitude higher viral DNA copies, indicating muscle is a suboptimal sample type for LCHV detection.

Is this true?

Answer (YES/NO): NO